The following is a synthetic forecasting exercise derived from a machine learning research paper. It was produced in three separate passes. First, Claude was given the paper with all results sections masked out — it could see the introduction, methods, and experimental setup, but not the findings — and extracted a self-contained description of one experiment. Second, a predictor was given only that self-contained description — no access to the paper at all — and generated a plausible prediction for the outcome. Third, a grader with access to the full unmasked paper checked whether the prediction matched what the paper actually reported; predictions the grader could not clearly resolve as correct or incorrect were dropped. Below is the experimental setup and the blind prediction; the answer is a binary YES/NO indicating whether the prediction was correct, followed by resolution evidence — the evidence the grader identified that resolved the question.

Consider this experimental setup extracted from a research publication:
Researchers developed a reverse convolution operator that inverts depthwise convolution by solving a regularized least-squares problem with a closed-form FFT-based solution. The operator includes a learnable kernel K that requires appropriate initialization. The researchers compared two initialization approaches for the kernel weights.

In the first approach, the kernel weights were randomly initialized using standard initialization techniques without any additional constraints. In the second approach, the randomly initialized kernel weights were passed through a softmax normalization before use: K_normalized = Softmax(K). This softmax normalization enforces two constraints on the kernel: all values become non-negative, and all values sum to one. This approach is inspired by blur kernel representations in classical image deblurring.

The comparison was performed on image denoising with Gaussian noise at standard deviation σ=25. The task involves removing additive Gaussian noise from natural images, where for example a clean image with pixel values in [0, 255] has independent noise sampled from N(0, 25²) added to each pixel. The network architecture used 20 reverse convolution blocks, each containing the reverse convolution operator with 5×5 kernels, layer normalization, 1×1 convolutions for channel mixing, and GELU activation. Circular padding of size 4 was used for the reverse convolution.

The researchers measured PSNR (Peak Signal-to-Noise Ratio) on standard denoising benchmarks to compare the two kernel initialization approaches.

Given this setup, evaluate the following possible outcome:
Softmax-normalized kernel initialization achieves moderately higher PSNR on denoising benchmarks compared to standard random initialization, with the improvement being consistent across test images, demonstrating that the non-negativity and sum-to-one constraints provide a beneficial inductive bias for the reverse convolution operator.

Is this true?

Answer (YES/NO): YES